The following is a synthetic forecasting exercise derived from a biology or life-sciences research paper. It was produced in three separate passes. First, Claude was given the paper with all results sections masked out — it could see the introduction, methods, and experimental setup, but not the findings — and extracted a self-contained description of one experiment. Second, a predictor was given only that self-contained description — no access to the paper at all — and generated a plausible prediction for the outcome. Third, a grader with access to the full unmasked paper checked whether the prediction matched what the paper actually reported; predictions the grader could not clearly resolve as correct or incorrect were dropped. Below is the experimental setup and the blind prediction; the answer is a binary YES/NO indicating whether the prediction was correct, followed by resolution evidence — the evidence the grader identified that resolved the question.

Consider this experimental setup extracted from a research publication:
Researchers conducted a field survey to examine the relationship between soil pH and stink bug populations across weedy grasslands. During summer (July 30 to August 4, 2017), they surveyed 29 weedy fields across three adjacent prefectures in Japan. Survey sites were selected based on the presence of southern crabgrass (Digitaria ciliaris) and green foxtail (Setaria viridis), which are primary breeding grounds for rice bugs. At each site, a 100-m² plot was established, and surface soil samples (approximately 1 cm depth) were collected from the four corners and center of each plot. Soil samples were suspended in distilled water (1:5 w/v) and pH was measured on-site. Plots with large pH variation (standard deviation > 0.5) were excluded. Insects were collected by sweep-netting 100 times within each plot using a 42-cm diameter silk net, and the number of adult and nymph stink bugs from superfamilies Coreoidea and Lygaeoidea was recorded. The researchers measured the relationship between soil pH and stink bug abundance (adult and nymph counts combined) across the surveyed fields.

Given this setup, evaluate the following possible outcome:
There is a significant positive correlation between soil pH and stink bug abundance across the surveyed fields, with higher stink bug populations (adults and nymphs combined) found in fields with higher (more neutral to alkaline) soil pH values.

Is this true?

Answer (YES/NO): NO